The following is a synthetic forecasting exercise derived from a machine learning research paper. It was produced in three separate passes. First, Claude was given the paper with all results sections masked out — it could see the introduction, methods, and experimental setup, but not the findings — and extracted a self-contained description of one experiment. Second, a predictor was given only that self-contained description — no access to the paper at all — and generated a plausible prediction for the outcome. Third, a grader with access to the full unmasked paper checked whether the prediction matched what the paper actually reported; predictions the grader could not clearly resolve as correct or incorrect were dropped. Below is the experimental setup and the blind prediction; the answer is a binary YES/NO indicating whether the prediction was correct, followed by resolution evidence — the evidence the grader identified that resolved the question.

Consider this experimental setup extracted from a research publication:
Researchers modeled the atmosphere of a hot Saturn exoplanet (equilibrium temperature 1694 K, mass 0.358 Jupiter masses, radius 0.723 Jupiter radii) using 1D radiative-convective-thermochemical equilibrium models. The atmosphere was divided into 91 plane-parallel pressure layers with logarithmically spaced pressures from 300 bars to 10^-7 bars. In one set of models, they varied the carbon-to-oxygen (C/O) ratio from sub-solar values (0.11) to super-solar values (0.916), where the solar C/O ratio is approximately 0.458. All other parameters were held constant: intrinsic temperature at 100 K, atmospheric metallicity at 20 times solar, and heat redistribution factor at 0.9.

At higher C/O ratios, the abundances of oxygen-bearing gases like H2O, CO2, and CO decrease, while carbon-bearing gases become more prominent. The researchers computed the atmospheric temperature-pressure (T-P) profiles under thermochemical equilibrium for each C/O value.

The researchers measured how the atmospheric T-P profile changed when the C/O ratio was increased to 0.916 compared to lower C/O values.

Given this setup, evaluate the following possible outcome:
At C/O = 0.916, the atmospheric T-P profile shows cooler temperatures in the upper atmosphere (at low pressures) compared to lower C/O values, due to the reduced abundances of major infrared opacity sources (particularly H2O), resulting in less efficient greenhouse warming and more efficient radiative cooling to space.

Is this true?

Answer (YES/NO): NO